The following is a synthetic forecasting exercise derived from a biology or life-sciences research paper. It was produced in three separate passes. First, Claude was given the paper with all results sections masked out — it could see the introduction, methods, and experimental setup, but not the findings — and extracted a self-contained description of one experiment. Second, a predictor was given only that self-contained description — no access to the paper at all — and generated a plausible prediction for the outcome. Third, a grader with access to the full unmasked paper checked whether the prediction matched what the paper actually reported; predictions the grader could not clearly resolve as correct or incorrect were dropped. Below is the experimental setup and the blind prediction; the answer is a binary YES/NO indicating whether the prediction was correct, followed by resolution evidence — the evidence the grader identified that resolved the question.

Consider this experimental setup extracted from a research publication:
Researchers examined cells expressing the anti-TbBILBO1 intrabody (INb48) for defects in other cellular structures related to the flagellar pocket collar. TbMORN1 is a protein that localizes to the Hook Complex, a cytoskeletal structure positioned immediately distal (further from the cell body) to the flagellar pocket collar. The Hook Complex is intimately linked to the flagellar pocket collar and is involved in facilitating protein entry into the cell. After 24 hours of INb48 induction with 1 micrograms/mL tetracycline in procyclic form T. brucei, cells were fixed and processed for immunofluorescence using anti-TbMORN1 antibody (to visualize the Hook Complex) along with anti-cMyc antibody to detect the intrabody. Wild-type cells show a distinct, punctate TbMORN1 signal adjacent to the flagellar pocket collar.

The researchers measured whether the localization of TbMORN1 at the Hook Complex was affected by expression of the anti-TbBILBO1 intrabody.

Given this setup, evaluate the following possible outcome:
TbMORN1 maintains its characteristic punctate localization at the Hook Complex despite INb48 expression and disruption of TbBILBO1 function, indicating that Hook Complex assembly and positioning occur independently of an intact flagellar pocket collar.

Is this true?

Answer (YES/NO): NO